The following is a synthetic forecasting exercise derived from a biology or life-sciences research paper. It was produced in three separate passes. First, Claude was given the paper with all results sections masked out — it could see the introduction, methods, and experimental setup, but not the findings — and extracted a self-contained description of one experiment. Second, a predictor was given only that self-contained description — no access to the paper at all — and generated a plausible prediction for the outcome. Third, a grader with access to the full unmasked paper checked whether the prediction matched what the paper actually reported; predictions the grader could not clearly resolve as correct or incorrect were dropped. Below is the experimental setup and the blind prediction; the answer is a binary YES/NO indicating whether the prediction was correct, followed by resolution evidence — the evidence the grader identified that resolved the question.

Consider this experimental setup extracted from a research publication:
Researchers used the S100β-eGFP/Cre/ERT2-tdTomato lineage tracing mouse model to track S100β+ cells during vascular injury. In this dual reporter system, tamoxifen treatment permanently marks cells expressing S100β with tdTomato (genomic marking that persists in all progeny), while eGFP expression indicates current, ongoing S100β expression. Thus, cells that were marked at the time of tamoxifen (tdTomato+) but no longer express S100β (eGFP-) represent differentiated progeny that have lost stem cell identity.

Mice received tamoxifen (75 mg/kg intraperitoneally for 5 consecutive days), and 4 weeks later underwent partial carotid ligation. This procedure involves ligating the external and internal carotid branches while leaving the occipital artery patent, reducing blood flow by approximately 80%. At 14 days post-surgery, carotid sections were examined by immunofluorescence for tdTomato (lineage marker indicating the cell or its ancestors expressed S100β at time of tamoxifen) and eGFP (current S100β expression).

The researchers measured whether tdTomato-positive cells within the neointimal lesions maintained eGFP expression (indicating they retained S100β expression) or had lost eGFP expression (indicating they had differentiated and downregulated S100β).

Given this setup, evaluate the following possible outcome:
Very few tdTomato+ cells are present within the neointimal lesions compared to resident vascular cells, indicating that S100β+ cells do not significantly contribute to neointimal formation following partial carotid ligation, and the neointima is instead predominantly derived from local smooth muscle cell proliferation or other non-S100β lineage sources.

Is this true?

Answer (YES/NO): NO